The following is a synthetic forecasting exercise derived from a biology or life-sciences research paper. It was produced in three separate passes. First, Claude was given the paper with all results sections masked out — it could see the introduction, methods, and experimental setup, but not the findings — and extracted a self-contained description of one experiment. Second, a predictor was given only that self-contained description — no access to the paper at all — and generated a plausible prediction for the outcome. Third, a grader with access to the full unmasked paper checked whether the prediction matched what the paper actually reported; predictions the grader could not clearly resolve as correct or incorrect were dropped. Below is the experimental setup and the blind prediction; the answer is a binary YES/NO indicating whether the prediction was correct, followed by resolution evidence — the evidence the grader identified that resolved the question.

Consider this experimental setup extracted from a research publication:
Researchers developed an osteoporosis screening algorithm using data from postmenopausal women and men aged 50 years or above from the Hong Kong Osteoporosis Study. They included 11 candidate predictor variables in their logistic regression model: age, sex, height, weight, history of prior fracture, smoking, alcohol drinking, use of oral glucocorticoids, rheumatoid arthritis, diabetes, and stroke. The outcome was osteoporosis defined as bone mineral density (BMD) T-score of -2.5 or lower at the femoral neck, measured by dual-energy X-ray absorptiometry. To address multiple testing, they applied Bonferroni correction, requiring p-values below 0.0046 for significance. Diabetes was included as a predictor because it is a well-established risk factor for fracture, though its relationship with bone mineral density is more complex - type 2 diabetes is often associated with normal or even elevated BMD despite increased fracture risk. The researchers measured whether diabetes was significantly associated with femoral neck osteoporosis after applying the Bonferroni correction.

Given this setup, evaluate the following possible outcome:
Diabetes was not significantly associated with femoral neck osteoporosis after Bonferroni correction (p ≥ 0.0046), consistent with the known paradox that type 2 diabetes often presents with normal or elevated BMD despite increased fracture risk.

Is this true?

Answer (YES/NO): YES